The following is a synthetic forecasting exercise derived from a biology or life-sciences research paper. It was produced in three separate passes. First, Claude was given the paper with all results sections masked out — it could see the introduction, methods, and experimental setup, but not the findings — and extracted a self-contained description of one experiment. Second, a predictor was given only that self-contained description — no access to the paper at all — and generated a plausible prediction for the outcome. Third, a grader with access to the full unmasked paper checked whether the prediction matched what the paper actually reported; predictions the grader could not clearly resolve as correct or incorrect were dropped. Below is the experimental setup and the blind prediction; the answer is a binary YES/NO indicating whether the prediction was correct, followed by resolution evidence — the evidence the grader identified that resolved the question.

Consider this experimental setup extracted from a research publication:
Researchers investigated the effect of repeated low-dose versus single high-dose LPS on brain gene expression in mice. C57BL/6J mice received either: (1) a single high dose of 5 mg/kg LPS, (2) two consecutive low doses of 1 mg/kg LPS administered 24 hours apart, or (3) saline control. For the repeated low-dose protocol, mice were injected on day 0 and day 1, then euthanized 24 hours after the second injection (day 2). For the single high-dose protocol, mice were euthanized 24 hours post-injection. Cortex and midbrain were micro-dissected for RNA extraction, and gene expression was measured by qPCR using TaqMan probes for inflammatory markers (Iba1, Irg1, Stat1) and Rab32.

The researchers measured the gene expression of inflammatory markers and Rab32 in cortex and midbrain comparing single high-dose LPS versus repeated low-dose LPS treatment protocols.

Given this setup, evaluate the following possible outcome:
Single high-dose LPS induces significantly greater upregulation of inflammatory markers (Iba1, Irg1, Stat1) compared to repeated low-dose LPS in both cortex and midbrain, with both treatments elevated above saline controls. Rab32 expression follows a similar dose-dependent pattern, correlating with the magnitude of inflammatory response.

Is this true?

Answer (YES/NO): NO